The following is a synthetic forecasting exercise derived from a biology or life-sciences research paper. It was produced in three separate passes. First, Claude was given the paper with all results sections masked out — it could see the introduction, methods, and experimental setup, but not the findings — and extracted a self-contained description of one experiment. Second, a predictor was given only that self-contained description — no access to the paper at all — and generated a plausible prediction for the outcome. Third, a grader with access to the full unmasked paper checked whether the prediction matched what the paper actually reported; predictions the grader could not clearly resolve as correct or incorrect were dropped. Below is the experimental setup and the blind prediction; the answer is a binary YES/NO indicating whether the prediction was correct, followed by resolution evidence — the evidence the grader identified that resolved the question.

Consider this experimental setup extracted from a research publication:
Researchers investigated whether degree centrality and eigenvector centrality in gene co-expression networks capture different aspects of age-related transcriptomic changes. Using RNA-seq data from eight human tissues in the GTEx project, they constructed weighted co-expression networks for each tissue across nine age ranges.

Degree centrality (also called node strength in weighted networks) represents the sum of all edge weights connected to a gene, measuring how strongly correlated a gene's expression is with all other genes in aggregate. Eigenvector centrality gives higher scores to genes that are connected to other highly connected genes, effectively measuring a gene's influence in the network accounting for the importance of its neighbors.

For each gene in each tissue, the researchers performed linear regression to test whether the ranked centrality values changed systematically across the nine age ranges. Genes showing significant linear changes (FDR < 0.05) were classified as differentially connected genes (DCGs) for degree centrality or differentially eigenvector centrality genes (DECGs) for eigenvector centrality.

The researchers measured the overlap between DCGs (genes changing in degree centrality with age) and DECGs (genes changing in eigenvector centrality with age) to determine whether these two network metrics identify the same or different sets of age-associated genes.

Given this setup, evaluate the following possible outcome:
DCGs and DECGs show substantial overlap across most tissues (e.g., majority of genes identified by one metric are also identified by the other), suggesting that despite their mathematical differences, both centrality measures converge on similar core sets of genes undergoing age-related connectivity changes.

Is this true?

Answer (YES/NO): NO